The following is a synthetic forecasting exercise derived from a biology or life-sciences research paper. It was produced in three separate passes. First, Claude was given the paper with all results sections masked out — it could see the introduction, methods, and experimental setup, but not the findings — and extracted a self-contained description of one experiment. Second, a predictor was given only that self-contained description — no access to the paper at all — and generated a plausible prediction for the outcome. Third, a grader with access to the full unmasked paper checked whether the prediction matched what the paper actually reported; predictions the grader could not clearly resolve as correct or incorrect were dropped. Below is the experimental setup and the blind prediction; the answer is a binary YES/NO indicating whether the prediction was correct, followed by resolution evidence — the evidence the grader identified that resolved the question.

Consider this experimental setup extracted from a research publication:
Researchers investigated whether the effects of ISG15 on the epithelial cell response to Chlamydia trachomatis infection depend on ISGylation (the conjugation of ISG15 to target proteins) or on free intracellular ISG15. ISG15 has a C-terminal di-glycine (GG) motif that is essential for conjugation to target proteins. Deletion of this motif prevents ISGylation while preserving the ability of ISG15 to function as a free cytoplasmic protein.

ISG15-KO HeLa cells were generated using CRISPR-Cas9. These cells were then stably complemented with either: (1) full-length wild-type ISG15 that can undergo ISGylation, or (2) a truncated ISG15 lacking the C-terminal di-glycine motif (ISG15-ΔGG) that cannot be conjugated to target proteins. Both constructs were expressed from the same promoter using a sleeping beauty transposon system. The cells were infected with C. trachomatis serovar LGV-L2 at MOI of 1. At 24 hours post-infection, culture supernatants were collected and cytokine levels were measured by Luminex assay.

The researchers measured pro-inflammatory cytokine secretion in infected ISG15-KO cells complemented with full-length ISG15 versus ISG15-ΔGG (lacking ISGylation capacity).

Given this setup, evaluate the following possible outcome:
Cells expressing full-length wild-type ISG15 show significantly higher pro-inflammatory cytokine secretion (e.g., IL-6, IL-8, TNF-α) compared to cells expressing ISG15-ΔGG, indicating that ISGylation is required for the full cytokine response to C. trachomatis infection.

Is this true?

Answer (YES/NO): NO